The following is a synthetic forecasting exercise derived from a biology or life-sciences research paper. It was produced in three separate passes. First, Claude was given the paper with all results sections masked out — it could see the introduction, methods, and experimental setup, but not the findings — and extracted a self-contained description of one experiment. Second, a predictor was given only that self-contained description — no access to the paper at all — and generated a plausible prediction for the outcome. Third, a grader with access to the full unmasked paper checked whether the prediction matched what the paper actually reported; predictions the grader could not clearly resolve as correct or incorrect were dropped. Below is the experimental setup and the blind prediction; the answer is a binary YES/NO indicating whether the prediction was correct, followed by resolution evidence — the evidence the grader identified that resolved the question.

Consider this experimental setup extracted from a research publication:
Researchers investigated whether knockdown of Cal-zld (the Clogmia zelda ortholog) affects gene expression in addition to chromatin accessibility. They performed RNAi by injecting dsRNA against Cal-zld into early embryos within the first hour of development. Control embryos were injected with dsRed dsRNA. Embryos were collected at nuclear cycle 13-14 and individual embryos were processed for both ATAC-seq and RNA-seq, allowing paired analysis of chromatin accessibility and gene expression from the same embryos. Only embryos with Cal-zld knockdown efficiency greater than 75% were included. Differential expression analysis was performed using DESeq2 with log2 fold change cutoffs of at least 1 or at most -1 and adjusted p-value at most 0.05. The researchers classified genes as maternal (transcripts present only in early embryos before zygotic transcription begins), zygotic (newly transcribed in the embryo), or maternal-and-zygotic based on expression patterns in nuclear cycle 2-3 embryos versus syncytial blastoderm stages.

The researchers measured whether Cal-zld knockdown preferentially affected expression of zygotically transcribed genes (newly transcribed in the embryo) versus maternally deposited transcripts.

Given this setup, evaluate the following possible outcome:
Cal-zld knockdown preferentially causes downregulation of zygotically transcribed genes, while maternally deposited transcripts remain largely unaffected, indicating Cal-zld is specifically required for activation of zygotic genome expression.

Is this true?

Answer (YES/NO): YES